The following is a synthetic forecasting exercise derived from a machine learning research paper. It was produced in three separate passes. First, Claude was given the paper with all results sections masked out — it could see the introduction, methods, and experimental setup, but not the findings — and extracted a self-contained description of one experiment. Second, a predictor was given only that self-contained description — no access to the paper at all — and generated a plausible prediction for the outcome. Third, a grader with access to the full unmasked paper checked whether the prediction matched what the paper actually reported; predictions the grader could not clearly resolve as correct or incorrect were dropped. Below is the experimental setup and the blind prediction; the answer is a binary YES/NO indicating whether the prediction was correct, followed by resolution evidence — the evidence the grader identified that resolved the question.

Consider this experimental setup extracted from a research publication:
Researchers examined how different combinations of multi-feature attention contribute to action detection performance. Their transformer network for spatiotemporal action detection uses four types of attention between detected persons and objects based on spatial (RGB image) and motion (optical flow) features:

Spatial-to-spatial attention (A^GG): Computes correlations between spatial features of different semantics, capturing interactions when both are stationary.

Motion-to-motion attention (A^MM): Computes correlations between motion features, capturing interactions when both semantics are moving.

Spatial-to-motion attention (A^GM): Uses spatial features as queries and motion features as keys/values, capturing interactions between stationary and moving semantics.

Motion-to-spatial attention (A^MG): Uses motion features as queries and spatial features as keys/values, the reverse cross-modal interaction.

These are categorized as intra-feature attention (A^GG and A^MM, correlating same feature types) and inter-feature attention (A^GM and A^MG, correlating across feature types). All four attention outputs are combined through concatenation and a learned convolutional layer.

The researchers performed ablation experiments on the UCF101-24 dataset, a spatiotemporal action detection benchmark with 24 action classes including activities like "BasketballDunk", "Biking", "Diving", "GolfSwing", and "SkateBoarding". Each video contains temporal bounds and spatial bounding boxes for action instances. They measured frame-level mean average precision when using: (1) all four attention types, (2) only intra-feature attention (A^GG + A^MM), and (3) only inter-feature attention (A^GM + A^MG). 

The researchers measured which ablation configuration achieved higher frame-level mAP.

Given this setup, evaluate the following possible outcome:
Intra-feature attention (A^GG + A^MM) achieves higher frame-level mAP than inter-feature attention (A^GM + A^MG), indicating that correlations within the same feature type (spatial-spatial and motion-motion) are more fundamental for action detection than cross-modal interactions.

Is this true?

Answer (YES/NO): YES